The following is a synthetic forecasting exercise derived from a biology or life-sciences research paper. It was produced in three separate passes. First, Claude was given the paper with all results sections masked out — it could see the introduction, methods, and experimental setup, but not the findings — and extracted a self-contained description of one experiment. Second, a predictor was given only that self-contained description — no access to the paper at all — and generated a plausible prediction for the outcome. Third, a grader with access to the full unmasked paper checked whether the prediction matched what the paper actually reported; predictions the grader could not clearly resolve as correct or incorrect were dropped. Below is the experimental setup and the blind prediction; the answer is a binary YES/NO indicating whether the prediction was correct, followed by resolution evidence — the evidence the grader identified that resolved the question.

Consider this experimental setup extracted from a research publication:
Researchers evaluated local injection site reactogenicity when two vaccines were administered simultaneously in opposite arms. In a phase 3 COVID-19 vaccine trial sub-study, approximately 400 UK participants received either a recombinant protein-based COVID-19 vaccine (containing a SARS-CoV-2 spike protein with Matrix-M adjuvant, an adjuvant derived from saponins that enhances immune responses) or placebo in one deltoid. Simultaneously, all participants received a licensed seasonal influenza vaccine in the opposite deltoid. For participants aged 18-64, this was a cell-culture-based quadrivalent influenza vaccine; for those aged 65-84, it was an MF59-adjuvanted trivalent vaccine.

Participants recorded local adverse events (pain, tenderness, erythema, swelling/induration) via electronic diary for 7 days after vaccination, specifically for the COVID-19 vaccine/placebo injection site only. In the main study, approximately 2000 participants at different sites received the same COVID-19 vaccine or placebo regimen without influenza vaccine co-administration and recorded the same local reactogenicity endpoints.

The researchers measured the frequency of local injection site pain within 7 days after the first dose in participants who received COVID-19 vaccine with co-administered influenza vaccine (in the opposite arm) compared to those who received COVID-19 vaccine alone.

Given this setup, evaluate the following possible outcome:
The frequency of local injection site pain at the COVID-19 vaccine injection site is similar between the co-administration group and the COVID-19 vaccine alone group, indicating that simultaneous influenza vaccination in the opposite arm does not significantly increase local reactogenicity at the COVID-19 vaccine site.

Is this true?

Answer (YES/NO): NO